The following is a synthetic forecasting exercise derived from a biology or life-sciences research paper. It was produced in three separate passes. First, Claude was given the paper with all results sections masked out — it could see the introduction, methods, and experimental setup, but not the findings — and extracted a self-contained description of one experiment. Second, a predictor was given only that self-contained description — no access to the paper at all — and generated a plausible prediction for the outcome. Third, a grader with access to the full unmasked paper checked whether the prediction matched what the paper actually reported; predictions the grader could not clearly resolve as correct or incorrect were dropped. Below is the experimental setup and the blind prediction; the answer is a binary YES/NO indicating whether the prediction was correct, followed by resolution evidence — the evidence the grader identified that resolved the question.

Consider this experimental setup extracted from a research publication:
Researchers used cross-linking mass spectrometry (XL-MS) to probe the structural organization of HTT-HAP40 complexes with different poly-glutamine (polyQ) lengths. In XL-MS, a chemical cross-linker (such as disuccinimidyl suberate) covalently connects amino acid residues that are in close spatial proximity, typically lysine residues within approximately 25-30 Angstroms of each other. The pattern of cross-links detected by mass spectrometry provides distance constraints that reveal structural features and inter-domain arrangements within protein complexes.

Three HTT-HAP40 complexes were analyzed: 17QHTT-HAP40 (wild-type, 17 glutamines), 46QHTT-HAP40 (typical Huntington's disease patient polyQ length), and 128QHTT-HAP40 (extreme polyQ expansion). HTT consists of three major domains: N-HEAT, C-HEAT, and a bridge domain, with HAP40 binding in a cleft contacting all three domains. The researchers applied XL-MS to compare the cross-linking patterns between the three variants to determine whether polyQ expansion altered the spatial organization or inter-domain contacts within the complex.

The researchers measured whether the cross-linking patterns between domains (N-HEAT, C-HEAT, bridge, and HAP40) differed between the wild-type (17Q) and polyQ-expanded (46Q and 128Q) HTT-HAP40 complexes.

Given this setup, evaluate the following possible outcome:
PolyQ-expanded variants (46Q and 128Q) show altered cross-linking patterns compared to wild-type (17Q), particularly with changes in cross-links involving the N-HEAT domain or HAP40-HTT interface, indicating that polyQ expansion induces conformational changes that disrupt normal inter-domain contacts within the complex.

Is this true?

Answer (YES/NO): NO